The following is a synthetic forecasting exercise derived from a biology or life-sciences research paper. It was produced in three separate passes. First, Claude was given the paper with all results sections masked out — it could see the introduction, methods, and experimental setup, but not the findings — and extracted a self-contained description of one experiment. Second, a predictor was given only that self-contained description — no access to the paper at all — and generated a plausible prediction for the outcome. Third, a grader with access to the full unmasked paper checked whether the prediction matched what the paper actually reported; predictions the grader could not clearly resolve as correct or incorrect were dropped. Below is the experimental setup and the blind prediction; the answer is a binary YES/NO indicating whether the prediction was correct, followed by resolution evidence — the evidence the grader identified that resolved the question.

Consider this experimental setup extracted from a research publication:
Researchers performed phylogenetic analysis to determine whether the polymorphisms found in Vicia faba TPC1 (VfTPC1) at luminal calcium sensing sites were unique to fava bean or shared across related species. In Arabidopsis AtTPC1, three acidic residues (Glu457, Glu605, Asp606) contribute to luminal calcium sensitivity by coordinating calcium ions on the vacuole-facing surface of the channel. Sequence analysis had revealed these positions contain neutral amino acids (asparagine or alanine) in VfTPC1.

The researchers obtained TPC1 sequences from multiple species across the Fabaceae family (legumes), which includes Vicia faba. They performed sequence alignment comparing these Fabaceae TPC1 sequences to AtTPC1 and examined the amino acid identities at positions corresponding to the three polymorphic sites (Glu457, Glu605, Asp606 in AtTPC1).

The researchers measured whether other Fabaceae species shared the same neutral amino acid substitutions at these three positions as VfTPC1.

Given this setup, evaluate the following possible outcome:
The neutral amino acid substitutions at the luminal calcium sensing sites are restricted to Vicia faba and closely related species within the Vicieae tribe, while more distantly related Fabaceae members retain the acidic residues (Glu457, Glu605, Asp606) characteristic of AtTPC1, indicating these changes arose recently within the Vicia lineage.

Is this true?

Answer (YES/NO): NO